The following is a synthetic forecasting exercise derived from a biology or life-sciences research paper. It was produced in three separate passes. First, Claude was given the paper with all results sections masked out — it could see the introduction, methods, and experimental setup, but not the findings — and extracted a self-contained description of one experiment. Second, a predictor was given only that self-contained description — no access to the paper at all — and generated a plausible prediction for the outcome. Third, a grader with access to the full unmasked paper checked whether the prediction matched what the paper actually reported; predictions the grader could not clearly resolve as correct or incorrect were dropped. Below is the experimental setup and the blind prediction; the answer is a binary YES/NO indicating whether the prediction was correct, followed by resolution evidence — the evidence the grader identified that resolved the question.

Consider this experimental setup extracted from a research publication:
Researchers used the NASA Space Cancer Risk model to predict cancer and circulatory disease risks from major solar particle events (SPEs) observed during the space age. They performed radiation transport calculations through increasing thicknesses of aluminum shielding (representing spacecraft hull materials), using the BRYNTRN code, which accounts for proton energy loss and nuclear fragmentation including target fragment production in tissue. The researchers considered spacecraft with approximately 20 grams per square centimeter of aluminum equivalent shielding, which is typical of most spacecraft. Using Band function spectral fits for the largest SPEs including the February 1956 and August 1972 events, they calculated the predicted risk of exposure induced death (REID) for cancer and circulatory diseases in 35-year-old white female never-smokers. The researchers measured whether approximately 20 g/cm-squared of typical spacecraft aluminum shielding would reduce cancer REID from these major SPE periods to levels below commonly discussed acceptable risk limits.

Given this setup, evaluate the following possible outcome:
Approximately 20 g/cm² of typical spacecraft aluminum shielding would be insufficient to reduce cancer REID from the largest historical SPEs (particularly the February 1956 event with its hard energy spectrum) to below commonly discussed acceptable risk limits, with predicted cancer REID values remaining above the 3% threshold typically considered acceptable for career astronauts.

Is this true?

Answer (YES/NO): NO